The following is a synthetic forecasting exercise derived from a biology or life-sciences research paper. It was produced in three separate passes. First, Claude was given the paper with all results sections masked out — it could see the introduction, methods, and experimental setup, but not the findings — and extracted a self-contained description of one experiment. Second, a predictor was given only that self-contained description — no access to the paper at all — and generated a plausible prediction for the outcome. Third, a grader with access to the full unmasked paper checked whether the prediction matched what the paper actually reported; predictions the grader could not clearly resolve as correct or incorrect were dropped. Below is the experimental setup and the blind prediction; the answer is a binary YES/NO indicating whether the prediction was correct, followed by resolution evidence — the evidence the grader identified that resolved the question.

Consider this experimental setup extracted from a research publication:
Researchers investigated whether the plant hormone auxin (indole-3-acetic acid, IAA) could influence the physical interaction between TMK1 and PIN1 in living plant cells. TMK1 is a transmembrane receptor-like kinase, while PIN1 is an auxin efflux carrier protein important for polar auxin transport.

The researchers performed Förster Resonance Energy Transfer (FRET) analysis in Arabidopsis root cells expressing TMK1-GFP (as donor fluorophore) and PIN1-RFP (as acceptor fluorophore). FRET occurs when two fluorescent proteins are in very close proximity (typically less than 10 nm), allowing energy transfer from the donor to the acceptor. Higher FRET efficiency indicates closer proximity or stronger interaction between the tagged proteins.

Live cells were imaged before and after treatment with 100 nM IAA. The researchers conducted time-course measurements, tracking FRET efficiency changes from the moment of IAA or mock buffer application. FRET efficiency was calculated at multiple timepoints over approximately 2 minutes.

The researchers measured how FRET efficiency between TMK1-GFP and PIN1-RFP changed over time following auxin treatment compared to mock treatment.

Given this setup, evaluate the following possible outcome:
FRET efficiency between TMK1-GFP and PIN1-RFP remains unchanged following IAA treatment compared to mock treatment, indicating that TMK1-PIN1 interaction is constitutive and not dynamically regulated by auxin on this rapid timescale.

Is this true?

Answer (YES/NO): NO